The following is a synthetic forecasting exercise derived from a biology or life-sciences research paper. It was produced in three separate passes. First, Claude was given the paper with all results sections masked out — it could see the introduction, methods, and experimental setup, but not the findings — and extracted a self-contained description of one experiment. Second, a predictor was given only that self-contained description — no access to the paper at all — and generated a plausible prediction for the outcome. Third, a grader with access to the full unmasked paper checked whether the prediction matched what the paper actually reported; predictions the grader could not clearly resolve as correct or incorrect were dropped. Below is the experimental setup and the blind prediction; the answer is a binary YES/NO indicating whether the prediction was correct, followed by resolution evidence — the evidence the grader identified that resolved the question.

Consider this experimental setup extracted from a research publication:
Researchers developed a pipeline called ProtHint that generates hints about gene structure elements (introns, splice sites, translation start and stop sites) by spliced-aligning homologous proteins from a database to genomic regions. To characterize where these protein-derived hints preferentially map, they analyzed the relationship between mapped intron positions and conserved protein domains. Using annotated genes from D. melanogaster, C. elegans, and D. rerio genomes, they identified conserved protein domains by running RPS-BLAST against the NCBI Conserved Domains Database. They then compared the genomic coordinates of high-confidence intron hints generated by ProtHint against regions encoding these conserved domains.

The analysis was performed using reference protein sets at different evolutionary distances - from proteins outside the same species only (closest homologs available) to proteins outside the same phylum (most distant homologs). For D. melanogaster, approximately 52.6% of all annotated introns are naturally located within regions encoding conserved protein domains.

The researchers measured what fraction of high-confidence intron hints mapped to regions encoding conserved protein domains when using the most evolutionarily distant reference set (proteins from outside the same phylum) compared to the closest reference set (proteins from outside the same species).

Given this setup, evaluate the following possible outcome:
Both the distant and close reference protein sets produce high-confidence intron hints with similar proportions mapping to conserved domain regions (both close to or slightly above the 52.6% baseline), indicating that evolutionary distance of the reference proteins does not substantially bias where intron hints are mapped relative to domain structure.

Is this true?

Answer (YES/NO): NO